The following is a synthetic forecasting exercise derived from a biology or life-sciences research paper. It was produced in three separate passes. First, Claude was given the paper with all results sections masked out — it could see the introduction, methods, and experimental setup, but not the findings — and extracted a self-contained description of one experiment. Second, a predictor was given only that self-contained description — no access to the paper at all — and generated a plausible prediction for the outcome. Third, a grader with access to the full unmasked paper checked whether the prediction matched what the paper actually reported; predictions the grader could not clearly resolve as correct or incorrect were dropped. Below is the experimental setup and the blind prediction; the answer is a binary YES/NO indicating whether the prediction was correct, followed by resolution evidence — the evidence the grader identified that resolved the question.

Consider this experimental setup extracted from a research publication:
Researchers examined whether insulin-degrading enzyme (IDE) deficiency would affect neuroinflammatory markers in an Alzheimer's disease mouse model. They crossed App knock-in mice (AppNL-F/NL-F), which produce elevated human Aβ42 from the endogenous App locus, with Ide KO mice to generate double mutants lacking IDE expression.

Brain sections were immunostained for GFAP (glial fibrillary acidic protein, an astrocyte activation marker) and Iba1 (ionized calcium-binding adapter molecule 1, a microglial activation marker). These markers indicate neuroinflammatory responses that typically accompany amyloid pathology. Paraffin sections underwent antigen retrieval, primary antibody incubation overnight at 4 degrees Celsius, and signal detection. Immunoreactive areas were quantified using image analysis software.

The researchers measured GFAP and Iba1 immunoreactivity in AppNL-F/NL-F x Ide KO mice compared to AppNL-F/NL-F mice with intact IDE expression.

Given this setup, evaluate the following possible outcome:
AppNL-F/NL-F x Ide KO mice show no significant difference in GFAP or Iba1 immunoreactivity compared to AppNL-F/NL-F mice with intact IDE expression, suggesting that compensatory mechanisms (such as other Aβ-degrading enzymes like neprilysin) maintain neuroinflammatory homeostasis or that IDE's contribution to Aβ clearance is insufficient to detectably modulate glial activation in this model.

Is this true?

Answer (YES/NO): YES